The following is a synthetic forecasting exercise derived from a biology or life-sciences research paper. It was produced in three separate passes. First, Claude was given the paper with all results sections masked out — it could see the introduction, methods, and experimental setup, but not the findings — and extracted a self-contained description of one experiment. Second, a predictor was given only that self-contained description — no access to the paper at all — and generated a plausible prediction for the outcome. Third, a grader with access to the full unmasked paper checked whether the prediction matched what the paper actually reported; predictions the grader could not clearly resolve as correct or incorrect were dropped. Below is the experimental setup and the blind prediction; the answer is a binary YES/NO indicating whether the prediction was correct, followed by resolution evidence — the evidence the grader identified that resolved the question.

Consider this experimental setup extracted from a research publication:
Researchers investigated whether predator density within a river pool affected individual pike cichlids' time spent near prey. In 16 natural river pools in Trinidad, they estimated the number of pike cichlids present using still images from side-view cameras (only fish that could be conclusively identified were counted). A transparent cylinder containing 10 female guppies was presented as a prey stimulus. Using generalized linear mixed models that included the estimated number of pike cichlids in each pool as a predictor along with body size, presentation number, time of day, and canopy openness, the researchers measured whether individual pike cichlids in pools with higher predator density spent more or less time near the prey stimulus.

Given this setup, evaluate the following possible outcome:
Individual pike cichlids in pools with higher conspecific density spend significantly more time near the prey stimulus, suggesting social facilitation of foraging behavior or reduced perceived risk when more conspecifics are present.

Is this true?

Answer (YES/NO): NO